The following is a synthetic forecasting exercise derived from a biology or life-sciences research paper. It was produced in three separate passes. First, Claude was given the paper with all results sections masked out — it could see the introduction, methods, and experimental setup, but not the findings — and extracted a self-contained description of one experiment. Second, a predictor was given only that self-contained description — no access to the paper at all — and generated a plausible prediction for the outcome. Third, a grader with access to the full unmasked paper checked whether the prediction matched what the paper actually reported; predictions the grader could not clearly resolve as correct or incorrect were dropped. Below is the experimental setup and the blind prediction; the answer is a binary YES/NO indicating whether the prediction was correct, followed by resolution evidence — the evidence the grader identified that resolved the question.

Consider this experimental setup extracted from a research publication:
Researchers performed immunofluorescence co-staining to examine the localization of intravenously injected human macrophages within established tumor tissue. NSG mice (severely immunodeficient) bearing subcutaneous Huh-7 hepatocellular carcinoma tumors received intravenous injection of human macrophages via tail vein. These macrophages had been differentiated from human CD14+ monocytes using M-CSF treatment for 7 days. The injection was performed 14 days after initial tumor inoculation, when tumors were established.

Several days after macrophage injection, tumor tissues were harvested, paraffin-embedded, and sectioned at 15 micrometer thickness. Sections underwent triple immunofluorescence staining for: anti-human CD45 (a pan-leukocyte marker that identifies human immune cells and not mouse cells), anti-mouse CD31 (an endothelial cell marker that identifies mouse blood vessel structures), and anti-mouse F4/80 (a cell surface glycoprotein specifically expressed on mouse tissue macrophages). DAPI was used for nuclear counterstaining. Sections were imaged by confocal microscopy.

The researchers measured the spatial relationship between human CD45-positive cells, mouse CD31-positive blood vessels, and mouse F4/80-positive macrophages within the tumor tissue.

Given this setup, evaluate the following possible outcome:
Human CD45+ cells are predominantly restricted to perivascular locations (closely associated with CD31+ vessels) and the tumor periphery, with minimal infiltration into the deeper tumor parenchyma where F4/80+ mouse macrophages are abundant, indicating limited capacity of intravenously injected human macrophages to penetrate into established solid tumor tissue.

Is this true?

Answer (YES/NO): NO